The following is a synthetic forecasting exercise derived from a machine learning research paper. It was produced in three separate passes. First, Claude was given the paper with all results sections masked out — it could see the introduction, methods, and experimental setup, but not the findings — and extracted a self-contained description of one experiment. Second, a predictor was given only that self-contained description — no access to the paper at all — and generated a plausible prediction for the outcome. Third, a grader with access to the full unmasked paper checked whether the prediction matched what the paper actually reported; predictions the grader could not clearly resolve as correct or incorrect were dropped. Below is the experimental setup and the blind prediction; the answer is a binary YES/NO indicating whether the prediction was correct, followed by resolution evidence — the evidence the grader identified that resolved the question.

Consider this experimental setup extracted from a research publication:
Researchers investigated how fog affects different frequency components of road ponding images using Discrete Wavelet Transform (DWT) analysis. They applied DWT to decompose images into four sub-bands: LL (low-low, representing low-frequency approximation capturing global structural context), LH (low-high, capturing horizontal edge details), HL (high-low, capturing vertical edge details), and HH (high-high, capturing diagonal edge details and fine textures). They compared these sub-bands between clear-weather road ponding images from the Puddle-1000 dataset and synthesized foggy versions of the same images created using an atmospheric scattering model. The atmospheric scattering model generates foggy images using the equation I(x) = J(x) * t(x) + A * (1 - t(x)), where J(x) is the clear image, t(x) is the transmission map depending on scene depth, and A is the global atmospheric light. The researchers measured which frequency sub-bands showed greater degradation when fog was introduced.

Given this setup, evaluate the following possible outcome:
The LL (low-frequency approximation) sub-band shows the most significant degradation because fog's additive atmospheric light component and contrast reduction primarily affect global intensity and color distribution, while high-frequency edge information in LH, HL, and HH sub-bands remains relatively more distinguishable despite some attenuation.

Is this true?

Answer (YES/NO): NO